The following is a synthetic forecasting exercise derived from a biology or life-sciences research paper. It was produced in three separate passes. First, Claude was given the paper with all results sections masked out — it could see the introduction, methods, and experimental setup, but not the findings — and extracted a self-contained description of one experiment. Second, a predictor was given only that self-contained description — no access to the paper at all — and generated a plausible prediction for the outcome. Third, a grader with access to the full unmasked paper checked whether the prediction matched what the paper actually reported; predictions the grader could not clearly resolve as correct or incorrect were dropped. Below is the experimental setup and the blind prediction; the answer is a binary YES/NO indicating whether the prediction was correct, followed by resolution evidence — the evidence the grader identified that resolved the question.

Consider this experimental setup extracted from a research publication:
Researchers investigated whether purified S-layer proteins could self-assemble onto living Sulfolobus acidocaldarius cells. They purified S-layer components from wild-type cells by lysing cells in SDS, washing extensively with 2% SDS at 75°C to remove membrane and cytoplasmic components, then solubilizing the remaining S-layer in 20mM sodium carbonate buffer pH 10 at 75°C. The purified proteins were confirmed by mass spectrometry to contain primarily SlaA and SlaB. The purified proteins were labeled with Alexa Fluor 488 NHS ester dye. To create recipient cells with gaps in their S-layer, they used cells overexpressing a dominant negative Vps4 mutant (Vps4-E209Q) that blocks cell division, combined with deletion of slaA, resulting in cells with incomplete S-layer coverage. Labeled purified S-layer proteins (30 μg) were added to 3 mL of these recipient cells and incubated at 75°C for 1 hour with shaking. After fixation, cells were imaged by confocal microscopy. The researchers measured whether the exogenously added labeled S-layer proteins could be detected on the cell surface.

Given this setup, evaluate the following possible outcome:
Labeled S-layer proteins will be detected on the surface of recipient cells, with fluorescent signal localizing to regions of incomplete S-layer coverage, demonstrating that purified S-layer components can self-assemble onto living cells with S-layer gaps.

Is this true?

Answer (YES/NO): YES